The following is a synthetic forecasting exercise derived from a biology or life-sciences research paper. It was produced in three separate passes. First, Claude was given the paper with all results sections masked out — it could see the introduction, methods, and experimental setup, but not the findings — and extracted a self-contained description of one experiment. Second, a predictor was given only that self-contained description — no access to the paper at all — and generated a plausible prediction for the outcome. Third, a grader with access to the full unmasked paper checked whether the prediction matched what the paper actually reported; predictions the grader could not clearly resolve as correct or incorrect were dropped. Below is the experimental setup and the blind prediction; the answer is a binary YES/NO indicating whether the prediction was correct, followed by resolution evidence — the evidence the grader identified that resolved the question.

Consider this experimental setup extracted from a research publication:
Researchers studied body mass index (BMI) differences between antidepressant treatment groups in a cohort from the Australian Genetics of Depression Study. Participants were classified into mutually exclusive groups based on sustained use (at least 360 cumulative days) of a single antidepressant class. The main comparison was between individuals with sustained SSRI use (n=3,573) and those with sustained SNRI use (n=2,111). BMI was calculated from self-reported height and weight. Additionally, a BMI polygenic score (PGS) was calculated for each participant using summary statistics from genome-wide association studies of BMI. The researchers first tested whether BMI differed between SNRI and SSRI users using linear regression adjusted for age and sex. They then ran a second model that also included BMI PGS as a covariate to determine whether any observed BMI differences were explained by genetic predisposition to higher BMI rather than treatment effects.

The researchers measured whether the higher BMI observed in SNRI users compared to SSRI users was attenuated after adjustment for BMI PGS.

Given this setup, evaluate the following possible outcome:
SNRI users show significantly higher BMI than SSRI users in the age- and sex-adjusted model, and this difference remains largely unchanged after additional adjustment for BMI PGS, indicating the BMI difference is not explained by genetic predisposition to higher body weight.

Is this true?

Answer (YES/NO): NO